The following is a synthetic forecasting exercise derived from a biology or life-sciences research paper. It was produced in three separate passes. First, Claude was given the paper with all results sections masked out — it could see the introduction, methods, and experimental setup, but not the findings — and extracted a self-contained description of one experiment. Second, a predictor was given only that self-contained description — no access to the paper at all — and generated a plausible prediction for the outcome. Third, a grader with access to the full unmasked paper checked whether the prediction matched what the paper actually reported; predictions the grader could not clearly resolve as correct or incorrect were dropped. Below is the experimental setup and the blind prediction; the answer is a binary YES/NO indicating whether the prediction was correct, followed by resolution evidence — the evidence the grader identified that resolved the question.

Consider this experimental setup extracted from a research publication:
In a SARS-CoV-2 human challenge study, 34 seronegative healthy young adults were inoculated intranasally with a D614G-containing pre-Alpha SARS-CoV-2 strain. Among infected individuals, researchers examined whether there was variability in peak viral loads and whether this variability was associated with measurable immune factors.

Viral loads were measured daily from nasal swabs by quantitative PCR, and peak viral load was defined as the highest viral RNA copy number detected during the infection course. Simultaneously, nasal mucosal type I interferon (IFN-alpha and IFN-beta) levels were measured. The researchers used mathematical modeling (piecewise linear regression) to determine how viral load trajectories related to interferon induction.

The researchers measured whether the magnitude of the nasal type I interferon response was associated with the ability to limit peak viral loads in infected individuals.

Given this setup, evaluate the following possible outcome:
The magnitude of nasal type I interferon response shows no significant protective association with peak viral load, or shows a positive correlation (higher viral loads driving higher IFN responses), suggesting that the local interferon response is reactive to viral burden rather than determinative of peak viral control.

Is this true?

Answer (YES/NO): YES